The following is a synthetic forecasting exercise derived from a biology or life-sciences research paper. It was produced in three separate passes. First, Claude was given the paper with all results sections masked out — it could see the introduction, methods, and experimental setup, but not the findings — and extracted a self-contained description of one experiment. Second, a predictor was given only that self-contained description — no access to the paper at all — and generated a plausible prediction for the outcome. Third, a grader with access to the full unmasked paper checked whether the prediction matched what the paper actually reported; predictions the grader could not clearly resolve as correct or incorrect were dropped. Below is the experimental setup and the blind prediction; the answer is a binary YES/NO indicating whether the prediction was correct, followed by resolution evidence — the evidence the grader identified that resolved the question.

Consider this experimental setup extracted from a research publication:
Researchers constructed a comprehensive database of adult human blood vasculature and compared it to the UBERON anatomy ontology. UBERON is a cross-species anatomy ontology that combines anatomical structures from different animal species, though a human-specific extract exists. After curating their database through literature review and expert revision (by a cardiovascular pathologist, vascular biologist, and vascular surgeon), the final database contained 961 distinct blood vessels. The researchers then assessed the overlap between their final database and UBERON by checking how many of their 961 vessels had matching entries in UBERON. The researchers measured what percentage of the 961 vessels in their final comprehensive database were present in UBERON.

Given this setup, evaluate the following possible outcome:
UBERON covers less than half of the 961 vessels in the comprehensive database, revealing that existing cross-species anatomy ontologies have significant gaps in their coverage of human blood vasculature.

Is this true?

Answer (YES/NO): YES